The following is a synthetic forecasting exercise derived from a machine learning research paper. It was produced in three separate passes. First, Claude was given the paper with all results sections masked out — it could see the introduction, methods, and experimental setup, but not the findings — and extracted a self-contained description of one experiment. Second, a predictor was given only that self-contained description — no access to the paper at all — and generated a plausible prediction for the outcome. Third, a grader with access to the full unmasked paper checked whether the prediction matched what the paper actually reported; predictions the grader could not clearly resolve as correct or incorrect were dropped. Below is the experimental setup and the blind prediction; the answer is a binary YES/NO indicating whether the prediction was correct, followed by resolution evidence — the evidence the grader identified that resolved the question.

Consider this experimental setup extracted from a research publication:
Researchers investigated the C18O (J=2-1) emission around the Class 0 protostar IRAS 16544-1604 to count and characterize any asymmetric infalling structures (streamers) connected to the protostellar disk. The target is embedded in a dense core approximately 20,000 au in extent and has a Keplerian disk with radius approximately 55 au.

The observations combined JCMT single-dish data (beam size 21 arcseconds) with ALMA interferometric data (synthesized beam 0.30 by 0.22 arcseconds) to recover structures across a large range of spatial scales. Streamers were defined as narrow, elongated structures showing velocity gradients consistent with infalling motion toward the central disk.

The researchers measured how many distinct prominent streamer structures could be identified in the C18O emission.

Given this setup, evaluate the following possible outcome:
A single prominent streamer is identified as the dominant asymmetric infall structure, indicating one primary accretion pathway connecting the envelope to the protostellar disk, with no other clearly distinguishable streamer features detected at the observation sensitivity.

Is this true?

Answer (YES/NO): NO